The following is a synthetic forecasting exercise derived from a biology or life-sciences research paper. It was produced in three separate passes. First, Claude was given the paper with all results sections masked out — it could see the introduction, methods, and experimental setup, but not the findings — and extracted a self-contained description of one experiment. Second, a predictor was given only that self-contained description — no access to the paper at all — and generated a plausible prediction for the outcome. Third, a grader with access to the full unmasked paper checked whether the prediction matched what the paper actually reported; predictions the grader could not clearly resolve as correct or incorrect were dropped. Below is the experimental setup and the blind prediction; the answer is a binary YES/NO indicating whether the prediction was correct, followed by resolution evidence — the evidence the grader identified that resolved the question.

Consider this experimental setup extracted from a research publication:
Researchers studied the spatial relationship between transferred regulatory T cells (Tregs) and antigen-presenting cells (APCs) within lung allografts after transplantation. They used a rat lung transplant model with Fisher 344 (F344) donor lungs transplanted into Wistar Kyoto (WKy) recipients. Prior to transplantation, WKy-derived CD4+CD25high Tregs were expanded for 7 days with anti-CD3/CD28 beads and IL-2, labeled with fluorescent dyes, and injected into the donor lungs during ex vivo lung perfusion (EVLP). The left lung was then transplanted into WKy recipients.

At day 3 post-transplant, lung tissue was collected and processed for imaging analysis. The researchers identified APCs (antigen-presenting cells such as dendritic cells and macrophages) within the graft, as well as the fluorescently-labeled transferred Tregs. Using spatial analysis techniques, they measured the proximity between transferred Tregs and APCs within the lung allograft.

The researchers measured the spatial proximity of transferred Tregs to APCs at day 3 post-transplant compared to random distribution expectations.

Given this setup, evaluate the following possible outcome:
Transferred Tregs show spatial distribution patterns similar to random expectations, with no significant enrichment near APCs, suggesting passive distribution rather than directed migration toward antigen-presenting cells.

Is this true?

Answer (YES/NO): NO